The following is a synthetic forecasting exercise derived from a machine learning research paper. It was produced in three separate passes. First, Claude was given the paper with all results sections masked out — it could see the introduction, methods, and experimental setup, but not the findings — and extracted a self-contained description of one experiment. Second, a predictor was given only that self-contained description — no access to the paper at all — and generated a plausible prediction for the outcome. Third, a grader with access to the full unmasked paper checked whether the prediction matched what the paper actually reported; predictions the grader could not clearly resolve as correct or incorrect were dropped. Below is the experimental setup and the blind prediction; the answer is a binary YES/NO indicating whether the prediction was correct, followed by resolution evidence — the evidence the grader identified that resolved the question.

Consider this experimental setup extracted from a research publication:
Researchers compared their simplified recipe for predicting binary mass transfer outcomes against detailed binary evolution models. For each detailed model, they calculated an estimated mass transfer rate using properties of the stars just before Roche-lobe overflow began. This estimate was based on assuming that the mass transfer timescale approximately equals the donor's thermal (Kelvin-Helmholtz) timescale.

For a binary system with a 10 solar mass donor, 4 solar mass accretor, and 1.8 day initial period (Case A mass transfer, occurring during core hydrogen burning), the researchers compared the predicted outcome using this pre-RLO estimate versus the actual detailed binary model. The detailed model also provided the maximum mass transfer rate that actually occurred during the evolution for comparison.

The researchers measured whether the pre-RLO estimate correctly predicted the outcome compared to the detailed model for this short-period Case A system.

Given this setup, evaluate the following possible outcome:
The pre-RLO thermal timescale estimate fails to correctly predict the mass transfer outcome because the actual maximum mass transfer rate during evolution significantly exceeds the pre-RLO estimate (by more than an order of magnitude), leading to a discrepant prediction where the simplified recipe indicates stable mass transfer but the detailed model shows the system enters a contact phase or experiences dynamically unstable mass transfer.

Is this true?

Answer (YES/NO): NO